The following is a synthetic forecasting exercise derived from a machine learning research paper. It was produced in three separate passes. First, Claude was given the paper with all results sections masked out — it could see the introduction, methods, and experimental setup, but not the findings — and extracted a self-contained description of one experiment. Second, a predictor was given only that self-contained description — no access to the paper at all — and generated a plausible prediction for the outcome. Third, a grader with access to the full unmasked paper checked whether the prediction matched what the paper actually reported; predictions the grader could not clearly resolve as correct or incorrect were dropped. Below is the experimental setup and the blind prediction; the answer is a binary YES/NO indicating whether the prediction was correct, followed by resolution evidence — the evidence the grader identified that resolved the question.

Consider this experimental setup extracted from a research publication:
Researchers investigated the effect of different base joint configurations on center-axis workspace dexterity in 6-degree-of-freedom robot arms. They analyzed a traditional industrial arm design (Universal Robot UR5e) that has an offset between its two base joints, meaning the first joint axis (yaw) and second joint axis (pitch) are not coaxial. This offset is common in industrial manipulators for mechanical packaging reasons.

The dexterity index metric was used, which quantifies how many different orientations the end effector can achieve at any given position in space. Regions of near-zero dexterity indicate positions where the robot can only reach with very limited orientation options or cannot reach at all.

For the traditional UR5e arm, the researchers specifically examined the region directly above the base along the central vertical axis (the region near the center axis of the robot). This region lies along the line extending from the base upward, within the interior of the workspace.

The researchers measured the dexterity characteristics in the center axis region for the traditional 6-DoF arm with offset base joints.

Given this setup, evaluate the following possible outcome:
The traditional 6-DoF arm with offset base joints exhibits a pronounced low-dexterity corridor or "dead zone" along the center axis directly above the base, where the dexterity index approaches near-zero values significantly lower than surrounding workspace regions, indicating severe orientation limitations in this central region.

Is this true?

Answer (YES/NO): YES